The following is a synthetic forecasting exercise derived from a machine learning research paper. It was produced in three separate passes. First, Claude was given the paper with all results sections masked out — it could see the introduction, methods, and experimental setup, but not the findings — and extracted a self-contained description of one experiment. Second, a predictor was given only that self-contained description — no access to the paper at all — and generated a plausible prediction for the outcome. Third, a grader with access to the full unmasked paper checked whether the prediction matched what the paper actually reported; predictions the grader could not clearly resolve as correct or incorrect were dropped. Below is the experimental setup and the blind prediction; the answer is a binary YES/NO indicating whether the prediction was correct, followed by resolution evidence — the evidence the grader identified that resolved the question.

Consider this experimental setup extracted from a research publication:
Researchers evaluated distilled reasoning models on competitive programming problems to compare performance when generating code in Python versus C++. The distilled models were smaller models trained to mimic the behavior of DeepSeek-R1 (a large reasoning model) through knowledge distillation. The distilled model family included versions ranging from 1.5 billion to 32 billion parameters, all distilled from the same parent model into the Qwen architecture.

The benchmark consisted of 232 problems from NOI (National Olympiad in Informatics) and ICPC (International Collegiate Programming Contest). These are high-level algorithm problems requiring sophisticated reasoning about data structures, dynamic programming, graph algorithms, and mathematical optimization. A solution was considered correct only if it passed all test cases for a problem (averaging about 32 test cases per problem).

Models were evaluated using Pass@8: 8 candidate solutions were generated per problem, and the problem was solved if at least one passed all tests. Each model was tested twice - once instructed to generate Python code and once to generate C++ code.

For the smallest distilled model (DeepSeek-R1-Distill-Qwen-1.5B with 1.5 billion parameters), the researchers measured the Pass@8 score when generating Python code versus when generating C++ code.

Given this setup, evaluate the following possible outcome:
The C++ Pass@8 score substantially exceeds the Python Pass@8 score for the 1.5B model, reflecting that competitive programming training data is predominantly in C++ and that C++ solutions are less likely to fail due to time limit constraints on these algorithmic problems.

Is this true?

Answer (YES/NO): NO